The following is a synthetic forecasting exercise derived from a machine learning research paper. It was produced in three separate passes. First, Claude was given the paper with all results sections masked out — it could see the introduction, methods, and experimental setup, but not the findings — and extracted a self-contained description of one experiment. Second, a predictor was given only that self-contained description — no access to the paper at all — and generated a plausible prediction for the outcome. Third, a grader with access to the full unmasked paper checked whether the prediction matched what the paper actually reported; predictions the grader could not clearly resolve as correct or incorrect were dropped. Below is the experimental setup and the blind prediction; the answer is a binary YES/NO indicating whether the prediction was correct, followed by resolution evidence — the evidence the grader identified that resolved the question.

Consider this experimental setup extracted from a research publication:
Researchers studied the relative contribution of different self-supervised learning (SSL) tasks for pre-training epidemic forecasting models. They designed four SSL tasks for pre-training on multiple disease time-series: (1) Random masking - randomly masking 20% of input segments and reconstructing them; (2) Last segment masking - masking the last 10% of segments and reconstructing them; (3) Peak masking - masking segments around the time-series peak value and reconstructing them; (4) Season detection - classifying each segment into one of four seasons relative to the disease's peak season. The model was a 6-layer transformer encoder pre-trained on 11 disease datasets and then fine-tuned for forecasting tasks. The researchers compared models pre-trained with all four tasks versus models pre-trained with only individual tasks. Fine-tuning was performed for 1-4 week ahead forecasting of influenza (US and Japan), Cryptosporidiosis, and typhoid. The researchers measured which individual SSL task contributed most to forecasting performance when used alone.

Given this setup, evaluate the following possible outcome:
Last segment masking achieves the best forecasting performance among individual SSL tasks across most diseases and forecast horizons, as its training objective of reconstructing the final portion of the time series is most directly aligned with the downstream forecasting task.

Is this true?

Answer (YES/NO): NO